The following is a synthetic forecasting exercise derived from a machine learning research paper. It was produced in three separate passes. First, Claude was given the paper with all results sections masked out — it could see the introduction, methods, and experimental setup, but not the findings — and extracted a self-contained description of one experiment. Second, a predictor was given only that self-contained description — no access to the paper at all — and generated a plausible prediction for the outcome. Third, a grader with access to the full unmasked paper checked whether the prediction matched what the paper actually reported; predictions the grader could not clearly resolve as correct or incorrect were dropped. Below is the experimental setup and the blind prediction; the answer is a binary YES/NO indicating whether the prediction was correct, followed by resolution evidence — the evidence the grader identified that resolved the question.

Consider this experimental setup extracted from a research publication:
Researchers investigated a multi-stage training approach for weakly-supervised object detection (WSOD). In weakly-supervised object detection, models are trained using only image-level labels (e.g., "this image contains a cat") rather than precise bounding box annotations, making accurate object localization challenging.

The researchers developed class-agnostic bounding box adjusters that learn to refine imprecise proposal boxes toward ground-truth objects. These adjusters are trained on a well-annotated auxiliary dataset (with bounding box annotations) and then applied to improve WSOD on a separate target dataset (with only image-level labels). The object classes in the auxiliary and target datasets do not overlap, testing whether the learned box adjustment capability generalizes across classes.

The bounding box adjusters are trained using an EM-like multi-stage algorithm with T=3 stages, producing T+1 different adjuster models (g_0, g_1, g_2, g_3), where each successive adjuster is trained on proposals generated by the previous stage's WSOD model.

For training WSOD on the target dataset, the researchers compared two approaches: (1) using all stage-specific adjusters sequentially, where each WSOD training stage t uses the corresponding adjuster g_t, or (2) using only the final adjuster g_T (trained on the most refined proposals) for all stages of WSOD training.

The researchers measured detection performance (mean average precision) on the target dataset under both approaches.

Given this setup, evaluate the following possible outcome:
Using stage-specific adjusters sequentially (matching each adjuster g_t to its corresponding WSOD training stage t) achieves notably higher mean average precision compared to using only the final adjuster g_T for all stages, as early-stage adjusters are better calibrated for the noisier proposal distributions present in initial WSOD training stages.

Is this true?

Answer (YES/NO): NO